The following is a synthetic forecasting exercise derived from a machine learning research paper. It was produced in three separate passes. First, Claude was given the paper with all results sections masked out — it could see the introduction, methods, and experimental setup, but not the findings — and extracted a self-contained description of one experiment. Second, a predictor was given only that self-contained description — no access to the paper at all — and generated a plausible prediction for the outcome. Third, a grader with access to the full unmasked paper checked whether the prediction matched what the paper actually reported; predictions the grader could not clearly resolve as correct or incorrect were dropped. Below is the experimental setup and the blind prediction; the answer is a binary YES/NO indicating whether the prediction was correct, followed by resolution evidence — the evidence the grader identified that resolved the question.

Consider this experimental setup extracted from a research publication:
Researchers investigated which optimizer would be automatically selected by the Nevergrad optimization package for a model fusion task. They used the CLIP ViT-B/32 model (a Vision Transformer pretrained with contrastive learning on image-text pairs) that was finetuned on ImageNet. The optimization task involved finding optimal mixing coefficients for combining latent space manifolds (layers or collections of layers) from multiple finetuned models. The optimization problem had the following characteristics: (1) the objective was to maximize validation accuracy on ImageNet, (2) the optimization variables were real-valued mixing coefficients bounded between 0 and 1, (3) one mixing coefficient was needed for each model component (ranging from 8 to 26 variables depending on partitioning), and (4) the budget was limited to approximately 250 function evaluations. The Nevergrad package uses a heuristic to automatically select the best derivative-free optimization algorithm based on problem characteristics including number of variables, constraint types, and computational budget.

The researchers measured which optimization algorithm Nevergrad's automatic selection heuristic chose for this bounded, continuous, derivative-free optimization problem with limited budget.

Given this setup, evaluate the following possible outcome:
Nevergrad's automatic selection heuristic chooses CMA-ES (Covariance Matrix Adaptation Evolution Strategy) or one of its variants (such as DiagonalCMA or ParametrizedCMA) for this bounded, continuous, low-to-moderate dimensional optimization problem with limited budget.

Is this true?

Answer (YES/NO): NO